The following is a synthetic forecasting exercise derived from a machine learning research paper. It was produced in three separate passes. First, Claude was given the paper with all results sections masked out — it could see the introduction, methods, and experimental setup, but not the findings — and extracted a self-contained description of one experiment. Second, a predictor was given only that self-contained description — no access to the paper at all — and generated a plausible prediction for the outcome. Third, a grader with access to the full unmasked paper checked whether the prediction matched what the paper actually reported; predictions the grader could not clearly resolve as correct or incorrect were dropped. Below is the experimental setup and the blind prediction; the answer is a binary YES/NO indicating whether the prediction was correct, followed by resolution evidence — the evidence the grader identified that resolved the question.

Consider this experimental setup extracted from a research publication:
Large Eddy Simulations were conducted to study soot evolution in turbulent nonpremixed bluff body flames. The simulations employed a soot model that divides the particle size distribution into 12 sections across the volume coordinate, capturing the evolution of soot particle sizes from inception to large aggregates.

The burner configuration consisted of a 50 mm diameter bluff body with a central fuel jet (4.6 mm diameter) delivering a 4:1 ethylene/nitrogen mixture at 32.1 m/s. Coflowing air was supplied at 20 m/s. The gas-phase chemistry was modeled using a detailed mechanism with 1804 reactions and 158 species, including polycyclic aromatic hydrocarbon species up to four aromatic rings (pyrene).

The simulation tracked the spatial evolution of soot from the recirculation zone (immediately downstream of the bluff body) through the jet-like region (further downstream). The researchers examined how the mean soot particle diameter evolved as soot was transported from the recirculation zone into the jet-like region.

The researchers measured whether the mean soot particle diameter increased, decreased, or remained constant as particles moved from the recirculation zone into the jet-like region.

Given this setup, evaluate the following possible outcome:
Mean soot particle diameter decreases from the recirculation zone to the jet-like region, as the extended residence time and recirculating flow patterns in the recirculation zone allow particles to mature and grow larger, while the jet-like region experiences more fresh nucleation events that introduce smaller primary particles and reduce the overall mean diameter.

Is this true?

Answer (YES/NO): YES